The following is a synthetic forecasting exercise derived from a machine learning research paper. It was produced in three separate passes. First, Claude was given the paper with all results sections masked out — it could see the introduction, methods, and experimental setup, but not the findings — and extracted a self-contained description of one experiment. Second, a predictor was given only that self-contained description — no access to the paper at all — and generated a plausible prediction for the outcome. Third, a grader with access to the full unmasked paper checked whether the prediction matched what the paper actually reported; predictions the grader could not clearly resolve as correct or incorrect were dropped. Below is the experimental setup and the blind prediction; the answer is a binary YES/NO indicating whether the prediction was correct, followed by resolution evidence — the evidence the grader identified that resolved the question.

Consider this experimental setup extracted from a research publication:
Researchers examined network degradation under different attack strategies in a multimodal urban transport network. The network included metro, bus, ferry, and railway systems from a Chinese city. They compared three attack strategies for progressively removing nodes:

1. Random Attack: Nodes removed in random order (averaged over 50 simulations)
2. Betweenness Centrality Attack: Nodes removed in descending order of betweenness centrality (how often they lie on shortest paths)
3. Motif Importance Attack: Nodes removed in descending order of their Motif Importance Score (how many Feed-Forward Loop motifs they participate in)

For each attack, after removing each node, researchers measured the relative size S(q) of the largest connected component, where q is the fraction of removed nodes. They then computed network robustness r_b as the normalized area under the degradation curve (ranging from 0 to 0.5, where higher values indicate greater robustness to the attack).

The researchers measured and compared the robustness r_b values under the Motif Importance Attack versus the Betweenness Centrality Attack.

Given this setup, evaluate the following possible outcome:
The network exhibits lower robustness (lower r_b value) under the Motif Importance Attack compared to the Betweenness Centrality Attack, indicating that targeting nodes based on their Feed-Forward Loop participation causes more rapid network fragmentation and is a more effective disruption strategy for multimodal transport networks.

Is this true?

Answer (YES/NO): NO